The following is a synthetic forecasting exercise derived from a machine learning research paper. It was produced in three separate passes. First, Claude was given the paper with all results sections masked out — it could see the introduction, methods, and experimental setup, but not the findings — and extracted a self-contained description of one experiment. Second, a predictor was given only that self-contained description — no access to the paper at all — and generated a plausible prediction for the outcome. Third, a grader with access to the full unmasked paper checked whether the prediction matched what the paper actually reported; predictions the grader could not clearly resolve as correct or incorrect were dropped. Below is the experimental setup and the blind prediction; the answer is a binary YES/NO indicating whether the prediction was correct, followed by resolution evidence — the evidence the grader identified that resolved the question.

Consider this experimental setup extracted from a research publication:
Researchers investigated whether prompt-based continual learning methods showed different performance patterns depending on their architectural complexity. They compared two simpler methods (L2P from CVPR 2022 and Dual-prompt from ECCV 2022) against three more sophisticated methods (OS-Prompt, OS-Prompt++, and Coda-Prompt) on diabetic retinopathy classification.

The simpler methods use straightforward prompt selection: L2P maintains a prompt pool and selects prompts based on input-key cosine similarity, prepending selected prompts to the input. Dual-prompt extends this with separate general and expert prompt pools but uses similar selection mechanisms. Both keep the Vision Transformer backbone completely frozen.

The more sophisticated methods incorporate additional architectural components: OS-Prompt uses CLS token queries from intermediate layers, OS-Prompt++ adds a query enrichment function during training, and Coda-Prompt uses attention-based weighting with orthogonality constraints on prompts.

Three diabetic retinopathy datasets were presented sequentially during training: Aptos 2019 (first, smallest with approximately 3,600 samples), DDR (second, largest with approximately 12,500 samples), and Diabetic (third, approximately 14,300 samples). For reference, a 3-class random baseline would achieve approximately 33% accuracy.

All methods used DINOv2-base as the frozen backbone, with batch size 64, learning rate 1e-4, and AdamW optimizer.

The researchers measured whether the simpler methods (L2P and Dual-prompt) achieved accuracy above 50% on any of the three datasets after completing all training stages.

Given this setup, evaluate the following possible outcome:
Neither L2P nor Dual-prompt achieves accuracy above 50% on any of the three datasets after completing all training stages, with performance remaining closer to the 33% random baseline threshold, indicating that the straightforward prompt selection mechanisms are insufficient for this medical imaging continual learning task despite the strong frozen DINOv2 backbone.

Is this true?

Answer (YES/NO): NO